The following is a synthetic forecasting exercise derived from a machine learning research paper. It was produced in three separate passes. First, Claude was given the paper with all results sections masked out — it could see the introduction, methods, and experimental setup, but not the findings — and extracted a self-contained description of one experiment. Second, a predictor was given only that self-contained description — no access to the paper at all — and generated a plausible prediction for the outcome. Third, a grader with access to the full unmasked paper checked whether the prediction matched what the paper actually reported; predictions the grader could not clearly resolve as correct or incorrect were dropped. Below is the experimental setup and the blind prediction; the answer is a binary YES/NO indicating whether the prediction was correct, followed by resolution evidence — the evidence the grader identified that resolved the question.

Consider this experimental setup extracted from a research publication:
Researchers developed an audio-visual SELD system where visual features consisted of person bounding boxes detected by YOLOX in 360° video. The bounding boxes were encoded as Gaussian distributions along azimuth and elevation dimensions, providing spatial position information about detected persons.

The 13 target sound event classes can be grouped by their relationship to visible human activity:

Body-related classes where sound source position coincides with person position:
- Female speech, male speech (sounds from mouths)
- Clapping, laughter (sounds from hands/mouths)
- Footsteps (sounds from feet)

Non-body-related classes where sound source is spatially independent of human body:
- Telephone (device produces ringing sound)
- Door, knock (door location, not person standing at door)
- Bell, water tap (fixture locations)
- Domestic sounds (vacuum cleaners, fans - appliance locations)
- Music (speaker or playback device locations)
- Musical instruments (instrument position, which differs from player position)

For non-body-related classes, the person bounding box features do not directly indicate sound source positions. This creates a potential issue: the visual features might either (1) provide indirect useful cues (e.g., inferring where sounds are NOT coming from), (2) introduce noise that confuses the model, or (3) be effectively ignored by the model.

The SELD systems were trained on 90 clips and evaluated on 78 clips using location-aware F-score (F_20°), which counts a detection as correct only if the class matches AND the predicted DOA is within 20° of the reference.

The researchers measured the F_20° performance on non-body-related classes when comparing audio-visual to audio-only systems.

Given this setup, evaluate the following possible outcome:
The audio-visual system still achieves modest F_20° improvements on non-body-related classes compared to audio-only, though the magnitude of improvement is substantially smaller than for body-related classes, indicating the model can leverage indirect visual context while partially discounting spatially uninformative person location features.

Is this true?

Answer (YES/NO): NO